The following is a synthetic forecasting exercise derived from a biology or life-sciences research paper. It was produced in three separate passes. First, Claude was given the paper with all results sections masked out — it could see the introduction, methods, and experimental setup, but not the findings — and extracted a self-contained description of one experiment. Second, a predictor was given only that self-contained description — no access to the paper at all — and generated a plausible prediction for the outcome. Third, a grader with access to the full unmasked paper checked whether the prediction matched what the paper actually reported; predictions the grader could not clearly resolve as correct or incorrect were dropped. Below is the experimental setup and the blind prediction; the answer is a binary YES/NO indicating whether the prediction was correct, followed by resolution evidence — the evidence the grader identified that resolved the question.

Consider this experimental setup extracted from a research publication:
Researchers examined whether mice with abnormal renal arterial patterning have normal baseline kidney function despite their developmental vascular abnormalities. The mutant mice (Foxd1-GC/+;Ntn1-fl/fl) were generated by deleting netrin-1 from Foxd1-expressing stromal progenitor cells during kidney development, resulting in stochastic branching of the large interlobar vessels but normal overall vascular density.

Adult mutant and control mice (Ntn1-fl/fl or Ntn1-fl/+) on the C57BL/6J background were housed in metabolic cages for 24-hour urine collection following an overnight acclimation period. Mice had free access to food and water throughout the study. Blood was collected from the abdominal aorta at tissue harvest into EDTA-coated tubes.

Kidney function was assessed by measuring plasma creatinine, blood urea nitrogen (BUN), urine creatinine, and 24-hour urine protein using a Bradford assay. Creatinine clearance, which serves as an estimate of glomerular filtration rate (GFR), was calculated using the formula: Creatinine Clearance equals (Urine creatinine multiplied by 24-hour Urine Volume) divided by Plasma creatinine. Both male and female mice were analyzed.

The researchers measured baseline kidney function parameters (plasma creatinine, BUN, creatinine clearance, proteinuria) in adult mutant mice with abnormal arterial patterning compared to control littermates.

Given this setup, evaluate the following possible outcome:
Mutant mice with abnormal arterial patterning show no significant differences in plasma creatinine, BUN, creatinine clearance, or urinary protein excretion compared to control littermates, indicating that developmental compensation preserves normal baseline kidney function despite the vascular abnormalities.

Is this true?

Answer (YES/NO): YES